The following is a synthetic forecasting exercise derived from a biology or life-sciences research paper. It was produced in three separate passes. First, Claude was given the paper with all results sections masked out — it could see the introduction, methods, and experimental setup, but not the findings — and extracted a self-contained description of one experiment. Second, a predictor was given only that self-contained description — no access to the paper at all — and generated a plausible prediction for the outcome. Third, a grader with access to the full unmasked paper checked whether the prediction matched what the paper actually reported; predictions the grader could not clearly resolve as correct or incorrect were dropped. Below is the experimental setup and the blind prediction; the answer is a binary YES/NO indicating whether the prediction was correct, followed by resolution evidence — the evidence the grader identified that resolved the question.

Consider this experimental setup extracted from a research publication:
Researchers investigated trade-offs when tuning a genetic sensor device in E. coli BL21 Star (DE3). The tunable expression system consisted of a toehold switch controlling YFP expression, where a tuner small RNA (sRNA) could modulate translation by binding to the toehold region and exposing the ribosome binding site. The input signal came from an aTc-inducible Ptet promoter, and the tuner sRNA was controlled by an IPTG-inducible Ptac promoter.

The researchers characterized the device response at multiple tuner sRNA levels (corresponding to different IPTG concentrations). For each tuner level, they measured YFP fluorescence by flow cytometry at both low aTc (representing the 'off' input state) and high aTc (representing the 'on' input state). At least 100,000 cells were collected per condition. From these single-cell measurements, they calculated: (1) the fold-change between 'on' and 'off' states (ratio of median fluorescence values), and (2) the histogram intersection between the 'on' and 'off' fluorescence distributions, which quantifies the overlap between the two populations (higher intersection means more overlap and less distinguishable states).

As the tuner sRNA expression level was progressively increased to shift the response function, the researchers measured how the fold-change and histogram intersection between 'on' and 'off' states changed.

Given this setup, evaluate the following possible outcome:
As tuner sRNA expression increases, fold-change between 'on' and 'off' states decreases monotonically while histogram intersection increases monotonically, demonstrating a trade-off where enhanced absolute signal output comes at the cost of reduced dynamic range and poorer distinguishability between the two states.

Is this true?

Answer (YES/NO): NO